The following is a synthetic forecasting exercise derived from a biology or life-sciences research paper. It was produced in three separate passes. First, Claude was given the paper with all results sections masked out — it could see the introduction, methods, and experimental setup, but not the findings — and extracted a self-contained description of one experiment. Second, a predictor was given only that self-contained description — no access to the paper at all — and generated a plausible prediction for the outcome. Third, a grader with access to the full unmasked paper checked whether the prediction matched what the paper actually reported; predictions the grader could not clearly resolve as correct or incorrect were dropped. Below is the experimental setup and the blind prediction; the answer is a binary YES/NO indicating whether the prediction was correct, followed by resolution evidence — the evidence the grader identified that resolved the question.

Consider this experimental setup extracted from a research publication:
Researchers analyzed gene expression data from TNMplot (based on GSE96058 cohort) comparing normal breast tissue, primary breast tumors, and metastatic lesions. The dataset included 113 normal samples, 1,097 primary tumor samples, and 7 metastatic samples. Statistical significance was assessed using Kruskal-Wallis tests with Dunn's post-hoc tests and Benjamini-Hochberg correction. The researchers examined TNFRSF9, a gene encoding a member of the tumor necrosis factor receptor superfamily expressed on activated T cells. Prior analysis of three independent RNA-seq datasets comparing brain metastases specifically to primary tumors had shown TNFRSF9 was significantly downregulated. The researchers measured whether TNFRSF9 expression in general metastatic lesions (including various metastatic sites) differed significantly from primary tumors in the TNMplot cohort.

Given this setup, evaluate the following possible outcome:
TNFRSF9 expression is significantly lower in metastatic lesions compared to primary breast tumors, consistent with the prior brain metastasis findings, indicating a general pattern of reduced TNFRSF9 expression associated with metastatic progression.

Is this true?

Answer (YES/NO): NO